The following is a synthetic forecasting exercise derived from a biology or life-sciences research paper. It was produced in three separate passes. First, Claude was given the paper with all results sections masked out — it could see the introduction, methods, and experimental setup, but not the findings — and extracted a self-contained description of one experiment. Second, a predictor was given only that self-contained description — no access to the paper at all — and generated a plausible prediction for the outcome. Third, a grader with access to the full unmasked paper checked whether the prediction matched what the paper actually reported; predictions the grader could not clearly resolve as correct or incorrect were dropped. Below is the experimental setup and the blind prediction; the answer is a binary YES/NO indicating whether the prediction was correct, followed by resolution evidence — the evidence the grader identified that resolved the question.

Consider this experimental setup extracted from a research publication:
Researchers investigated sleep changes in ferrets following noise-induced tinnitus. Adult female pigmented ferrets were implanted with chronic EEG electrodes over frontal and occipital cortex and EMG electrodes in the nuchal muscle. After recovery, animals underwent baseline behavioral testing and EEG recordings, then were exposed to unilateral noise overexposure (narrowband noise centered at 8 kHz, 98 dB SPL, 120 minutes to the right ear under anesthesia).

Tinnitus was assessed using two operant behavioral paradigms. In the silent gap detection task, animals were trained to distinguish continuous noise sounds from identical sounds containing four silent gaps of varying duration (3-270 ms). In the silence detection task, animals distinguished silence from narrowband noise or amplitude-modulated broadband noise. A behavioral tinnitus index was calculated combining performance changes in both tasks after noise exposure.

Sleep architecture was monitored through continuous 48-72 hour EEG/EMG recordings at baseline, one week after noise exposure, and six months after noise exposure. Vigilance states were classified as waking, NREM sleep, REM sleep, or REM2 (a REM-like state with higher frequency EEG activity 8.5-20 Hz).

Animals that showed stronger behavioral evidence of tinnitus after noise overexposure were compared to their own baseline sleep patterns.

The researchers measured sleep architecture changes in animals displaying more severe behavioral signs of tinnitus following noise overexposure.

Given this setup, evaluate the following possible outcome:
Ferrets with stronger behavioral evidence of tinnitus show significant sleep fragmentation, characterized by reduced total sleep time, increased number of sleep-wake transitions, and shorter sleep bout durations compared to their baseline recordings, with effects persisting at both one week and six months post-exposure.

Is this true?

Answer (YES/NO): NO